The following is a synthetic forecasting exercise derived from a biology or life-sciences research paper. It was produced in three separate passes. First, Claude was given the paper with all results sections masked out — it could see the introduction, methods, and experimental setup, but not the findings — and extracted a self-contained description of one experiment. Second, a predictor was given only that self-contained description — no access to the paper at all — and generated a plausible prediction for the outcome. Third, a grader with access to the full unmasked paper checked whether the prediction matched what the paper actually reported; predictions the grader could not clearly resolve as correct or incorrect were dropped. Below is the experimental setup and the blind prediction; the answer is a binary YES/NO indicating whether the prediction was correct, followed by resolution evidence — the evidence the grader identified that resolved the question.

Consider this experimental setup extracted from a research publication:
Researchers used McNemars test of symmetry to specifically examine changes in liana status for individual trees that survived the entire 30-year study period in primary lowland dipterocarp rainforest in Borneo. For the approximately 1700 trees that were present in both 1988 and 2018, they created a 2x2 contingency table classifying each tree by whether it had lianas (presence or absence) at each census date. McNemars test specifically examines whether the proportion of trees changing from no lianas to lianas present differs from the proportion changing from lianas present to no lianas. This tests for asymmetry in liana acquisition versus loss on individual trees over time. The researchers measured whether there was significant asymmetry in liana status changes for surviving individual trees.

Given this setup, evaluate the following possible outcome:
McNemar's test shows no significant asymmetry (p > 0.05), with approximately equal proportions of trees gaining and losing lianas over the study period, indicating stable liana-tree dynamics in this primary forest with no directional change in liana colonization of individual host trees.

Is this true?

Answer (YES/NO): NO